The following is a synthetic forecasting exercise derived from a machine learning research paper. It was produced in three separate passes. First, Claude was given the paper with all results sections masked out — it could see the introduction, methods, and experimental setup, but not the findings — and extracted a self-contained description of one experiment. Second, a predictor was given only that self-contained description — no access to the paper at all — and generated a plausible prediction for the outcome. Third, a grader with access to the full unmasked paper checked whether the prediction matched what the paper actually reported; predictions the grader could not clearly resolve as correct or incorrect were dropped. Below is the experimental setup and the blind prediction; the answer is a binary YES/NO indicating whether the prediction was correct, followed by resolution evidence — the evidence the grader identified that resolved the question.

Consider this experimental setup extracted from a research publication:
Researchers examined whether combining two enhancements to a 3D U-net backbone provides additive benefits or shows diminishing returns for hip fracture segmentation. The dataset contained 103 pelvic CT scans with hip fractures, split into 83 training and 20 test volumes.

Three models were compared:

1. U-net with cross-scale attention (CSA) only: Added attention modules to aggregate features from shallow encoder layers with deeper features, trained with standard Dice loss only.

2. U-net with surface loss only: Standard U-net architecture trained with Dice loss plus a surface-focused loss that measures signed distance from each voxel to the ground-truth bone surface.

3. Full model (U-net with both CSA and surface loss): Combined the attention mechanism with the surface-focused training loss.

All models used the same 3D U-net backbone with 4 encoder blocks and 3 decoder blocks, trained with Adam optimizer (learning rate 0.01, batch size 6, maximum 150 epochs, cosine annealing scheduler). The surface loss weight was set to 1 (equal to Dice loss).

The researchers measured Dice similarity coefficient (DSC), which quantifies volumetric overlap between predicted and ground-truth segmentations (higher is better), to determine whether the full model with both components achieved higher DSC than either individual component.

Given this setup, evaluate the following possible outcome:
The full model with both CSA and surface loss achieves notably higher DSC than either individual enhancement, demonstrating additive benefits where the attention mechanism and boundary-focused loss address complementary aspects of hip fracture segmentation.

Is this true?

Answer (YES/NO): NO